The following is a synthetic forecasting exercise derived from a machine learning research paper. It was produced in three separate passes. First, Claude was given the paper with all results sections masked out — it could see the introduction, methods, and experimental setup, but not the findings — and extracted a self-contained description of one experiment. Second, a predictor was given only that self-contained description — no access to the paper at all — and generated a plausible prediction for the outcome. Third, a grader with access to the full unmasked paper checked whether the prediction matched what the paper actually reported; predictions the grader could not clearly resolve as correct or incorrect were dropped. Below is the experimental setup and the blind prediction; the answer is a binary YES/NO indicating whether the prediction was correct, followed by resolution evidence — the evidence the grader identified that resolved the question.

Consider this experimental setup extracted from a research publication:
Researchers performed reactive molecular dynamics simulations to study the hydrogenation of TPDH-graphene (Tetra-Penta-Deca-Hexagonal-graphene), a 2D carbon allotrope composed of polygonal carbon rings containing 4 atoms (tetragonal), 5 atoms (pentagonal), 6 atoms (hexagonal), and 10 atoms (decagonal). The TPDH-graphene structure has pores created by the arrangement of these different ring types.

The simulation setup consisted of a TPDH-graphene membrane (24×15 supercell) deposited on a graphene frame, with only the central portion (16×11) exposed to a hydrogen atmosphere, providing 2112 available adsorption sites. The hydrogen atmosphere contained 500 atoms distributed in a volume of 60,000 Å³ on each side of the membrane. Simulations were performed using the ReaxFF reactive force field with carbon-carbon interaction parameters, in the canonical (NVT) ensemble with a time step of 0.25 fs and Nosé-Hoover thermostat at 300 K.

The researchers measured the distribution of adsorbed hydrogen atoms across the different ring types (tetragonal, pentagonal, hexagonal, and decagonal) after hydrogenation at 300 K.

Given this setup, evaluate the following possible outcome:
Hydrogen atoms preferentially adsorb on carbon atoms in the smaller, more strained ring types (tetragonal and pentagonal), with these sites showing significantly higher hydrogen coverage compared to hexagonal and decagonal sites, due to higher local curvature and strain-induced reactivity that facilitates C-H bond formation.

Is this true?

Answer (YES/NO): NO